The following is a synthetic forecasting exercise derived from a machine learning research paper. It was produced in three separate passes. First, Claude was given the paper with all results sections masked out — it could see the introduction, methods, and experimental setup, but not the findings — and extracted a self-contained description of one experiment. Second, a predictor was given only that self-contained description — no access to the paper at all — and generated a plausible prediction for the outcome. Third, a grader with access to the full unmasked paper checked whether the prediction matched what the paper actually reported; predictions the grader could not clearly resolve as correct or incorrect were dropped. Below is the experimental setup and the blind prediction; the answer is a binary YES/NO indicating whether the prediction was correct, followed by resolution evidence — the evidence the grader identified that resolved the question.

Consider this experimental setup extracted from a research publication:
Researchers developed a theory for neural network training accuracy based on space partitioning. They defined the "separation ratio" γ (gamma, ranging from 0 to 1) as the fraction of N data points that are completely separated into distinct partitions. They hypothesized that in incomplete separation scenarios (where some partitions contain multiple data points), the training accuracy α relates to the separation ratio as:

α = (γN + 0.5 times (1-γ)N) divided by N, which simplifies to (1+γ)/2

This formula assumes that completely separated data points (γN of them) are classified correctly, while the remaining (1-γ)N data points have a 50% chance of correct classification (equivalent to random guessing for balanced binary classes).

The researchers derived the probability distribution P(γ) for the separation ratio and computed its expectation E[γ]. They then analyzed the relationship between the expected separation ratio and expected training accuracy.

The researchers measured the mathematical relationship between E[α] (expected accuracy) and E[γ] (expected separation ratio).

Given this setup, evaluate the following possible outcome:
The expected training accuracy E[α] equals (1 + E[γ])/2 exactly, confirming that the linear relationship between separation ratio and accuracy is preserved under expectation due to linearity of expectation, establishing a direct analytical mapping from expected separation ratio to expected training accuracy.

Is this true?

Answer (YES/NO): YES